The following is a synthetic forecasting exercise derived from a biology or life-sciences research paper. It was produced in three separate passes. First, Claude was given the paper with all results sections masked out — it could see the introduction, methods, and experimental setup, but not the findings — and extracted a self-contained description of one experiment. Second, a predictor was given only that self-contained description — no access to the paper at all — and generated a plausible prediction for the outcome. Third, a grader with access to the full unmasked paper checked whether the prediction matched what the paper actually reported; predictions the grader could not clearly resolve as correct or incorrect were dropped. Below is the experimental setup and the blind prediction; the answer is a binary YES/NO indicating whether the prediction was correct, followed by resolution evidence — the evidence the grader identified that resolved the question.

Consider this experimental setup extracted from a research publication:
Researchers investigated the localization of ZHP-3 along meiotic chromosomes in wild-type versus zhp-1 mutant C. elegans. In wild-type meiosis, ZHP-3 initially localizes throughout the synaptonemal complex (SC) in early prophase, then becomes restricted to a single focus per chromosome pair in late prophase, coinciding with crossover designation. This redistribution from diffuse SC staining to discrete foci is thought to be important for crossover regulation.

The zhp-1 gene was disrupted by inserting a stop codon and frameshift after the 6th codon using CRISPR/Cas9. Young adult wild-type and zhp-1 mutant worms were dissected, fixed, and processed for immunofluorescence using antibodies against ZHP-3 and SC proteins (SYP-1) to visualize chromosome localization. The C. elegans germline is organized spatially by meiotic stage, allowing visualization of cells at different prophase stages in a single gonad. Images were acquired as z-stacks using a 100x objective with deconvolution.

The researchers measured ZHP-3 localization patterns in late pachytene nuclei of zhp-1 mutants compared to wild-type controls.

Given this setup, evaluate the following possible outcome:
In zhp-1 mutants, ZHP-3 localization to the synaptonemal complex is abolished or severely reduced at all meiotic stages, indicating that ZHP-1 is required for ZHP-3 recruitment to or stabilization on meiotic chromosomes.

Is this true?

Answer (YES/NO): NO